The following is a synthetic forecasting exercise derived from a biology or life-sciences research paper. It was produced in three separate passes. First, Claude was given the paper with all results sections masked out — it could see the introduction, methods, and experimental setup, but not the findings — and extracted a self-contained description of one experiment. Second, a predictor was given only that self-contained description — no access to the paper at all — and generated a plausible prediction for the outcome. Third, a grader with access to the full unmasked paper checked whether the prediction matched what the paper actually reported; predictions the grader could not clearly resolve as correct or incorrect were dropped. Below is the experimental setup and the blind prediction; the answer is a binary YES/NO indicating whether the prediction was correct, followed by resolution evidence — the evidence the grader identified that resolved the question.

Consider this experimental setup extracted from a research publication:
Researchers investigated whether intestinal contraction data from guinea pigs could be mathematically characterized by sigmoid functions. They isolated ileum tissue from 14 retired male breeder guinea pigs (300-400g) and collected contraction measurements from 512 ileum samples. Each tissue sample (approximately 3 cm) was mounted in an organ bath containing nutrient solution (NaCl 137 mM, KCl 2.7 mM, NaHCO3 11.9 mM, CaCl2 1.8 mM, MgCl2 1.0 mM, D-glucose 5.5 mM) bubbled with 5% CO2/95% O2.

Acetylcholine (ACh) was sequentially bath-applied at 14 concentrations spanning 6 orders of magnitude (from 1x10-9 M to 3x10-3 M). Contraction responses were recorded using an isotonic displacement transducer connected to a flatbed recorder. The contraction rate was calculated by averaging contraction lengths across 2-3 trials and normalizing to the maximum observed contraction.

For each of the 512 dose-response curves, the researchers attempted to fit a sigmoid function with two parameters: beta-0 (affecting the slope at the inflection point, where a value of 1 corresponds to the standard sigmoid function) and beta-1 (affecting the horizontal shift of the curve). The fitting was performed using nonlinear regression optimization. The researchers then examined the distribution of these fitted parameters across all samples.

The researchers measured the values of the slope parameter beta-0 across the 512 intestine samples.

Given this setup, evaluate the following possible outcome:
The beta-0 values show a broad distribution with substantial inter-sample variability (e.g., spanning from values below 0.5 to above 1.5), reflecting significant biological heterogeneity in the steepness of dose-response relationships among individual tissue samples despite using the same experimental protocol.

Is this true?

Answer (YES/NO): YES